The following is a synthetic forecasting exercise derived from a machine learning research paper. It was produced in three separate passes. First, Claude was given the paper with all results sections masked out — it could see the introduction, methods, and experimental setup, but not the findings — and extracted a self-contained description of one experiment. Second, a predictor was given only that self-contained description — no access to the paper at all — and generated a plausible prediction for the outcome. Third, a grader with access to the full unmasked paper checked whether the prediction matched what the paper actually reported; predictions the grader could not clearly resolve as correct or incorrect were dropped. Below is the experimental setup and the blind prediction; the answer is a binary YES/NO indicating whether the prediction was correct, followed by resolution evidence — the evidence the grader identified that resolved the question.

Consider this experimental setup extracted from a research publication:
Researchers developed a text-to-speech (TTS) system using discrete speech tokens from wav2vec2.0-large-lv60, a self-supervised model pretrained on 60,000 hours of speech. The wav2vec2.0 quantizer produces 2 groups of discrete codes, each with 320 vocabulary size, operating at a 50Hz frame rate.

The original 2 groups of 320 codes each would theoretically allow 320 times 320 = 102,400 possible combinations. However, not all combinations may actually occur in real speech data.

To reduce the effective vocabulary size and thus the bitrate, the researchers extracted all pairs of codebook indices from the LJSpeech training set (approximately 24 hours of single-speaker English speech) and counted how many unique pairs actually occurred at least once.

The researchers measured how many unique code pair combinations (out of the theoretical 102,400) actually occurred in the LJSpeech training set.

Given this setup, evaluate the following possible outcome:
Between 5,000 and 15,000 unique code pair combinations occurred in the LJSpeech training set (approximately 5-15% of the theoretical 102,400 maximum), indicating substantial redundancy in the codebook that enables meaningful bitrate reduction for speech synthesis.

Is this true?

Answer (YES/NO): NO